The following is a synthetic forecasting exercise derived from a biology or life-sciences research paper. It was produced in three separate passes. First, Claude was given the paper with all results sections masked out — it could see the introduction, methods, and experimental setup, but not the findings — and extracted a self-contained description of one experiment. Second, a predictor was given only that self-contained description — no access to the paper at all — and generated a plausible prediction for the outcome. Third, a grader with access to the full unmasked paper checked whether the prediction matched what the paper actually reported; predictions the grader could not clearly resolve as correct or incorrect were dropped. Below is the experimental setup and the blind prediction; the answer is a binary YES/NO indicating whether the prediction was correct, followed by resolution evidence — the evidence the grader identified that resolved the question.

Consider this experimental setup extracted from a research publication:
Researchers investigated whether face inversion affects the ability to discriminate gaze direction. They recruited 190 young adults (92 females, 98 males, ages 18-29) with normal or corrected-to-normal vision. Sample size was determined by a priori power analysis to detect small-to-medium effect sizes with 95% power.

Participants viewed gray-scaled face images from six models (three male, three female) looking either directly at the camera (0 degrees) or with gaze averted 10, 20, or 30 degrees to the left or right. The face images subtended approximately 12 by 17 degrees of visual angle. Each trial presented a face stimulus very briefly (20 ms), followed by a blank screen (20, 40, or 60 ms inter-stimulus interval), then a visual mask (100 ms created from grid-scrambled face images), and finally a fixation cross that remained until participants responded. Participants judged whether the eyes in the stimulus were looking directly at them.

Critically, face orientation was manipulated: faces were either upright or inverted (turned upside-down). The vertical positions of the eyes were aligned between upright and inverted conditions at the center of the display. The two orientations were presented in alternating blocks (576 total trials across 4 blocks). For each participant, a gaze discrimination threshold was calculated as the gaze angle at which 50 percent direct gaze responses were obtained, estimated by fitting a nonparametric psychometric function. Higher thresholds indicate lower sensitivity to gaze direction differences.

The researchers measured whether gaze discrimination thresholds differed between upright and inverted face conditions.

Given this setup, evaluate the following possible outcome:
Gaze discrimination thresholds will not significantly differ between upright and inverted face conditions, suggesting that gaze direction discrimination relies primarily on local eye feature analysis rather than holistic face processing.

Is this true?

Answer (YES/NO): NO